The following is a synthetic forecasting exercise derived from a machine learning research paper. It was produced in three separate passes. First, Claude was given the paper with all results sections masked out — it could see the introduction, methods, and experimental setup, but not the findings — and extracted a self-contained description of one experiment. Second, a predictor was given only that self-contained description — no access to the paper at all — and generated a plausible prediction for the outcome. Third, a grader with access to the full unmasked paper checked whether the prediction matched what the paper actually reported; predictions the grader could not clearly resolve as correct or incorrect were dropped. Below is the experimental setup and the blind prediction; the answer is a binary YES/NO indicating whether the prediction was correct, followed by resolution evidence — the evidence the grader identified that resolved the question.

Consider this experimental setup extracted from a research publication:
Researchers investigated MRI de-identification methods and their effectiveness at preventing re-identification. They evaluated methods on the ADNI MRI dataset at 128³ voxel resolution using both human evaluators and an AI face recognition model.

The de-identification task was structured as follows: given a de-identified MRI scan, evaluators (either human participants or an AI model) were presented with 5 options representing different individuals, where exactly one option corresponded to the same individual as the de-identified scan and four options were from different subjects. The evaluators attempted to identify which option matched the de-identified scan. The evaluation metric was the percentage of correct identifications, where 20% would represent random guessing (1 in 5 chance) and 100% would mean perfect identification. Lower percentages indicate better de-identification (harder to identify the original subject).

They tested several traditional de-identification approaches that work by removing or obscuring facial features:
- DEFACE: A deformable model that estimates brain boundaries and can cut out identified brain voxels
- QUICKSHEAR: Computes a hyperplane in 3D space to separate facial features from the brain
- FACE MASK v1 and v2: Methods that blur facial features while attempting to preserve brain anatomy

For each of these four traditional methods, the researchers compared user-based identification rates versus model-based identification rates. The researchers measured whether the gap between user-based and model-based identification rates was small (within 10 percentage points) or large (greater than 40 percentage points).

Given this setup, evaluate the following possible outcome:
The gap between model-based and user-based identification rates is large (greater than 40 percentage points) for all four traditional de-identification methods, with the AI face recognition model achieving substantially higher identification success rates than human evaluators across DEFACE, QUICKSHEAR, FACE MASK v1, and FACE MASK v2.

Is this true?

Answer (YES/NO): YES